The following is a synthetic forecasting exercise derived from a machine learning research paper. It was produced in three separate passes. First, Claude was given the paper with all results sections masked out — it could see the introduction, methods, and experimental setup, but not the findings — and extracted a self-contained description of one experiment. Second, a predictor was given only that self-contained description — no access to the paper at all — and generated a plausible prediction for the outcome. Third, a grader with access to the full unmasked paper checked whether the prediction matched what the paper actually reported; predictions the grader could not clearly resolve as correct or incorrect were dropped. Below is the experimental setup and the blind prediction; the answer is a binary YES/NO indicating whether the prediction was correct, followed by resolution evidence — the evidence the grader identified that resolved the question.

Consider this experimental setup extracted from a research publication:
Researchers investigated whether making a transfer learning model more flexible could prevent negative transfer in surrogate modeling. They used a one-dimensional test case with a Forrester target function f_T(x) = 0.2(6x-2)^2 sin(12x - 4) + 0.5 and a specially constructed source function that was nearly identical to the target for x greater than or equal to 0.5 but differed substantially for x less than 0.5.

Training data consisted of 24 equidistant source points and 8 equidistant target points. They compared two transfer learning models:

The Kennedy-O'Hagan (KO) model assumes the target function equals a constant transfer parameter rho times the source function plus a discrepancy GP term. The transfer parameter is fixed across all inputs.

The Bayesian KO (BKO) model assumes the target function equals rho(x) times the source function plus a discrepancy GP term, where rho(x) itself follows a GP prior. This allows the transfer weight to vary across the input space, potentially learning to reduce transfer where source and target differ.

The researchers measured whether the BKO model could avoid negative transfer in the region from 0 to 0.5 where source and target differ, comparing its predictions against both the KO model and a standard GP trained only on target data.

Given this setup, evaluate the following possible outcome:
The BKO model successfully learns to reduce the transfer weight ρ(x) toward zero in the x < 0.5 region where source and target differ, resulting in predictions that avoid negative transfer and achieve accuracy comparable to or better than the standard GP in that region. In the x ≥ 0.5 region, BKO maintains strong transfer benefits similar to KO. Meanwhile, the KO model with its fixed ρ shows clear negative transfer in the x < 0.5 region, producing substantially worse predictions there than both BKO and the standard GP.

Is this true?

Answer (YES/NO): NO